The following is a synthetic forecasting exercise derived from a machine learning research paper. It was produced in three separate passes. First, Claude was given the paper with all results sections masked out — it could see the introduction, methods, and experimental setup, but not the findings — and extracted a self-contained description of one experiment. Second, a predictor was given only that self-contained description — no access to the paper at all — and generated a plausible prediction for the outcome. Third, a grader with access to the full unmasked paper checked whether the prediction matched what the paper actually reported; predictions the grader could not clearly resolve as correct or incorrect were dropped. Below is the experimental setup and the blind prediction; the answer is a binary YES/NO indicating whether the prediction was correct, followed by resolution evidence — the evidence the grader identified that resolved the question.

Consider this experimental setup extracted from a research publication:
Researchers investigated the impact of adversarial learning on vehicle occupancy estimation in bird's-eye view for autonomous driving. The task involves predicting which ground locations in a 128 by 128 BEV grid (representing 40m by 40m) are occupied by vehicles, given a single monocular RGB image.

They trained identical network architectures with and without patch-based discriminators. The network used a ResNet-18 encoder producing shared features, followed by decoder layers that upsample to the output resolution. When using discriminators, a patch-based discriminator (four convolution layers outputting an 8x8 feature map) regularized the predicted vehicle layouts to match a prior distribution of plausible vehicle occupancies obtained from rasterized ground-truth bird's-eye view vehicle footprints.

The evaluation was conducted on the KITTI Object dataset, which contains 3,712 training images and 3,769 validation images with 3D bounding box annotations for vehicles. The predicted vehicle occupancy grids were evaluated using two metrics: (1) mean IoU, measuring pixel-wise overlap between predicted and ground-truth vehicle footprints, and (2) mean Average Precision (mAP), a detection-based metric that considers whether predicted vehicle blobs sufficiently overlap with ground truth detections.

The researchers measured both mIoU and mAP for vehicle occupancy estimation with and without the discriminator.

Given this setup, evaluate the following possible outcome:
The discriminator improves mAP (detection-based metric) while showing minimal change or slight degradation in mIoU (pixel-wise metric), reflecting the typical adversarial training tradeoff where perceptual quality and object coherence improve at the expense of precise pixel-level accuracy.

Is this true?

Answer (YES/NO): YES